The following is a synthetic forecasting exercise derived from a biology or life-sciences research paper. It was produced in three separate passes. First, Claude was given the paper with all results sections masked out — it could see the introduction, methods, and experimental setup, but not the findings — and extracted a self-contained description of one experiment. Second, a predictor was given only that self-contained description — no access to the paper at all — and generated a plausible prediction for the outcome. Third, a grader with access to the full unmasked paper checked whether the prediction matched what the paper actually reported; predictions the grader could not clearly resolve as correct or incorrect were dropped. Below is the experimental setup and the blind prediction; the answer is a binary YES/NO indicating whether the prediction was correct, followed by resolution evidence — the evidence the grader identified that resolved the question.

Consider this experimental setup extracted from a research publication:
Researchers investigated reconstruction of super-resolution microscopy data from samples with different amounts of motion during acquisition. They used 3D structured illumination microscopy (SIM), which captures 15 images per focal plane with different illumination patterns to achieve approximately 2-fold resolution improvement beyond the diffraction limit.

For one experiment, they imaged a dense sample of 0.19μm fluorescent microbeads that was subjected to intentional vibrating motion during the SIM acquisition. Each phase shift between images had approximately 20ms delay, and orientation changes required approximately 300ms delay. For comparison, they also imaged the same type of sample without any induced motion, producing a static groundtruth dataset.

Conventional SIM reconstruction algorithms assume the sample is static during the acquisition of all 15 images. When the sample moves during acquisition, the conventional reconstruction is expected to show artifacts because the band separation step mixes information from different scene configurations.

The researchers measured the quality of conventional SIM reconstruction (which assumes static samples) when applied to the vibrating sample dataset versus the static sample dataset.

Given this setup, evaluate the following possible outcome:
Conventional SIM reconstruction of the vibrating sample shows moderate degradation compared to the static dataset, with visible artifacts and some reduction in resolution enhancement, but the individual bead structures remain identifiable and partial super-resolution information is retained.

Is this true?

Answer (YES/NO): NO